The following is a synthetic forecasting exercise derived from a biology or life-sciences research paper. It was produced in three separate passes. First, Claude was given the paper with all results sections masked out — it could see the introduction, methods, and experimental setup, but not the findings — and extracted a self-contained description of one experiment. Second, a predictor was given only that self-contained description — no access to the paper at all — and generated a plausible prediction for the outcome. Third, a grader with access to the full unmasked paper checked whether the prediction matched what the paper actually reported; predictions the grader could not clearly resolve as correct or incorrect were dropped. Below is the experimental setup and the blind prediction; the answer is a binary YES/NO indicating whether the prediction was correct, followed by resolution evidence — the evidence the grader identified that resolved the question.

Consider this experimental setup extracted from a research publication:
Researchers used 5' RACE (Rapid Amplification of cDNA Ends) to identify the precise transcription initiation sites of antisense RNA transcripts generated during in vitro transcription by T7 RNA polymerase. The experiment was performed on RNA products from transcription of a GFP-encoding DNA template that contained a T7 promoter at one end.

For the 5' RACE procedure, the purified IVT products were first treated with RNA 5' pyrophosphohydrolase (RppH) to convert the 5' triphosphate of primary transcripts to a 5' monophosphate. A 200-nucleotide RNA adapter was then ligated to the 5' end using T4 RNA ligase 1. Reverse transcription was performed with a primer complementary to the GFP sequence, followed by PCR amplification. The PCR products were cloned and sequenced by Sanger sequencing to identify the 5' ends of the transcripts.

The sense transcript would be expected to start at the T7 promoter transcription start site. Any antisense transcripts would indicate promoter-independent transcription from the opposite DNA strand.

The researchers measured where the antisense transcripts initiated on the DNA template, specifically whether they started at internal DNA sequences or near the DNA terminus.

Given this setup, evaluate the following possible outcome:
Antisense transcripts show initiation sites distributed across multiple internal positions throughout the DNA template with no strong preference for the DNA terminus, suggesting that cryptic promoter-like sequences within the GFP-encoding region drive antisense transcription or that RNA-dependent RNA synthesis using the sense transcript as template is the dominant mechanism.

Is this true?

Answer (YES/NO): NO